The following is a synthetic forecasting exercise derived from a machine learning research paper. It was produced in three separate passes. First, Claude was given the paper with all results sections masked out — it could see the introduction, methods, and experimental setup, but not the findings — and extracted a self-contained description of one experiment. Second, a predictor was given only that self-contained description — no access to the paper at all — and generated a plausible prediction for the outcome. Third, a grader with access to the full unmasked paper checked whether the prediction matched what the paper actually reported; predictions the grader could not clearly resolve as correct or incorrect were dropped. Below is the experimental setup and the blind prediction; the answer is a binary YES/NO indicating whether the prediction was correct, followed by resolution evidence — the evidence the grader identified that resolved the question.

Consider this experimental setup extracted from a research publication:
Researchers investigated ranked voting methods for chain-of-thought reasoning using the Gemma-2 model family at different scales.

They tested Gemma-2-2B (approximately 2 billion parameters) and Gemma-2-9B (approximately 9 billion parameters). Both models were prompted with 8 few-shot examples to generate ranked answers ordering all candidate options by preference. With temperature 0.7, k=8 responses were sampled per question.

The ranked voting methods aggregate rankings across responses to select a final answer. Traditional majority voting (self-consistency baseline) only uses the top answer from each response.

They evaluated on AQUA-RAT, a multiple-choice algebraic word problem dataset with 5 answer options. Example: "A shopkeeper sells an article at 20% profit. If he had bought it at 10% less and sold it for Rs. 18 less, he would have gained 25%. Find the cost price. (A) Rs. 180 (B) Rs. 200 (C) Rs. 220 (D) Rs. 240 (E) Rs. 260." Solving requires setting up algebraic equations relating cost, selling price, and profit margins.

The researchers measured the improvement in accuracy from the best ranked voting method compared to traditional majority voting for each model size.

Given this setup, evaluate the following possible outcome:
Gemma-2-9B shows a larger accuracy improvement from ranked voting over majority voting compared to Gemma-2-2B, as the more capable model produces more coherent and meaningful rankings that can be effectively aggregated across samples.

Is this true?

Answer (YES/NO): NO